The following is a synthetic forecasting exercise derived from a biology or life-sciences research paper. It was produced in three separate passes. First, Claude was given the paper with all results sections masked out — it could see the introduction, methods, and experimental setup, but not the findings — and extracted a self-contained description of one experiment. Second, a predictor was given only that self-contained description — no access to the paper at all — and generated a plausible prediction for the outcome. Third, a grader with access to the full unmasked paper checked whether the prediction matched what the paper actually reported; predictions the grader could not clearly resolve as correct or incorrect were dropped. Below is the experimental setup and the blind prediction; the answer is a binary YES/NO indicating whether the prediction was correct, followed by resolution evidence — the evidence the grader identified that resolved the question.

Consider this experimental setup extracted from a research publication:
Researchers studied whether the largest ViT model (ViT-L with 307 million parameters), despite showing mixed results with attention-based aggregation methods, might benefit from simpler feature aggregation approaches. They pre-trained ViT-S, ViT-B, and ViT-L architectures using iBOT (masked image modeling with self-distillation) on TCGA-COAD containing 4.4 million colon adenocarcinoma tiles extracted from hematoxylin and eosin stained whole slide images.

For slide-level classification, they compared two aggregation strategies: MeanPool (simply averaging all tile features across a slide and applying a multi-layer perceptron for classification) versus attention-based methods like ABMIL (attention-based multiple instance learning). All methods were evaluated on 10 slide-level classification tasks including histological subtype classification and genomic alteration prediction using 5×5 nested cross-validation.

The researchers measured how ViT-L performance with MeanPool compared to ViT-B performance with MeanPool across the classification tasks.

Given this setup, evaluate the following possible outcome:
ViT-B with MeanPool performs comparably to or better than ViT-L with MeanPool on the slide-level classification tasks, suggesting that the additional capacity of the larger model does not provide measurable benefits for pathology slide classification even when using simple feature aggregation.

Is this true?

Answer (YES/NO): NO